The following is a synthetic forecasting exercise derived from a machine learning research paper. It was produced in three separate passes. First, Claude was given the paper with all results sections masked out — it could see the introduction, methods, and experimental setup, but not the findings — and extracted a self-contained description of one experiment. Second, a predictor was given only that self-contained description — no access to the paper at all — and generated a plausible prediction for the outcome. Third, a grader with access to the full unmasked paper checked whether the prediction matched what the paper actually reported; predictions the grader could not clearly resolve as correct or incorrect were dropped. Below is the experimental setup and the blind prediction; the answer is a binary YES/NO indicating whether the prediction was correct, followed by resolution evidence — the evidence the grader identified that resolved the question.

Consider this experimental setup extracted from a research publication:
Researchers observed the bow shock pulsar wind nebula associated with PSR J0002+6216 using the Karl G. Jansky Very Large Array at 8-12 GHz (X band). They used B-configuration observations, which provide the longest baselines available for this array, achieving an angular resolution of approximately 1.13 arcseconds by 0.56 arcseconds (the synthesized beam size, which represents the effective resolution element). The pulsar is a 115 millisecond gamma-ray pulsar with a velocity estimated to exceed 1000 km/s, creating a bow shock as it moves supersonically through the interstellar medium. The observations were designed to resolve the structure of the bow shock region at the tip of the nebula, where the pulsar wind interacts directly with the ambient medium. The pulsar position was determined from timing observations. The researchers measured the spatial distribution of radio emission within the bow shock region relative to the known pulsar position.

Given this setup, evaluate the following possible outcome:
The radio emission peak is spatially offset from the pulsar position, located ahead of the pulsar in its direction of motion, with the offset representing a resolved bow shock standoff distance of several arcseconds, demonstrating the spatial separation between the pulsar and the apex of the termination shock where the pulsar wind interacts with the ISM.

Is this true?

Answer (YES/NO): NO